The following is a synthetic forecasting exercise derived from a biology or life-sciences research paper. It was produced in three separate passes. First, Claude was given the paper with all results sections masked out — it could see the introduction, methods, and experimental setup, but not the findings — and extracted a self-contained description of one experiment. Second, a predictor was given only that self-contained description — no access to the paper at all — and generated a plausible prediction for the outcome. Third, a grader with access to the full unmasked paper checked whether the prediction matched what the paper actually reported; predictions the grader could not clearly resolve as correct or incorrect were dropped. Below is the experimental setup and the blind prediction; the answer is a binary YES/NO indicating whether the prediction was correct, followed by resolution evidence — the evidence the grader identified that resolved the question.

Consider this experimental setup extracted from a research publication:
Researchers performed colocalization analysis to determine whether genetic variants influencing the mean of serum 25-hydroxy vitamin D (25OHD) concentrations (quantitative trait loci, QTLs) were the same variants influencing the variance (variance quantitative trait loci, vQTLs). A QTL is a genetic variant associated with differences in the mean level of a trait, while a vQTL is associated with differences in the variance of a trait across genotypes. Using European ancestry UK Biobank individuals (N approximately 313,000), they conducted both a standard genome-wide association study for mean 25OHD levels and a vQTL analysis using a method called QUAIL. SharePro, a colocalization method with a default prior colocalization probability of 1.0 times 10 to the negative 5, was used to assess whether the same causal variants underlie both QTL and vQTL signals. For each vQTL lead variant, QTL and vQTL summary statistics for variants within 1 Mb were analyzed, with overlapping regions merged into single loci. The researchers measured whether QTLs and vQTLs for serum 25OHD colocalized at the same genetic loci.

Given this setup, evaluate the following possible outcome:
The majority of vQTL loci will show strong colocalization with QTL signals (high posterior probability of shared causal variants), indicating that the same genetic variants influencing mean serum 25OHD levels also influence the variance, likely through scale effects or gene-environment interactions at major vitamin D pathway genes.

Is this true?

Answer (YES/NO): YES